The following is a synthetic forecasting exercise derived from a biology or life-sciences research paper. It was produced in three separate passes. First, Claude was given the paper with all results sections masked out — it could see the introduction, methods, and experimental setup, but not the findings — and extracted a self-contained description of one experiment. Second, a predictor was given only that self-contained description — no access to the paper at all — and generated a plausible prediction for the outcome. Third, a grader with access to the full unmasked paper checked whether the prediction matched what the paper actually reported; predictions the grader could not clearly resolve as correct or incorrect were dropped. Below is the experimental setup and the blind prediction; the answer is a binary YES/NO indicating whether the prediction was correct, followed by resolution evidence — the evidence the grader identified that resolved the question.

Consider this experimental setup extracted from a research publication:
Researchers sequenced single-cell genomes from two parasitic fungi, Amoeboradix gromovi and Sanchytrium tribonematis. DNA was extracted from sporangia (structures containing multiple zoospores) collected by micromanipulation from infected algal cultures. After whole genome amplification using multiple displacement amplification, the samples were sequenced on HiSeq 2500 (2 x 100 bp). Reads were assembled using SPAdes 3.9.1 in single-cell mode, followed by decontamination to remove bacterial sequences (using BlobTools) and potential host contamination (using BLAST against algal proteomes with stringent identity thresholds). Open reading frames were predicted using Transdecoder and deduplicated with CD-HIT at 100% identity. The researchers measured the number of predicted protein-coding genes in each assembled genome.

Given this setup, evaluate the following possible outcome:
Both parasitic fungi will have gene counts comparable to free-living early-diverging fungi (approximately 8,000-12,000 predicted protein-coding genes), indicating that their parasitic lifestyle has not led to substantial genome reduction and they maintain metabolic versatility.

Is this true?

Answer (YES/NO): NO